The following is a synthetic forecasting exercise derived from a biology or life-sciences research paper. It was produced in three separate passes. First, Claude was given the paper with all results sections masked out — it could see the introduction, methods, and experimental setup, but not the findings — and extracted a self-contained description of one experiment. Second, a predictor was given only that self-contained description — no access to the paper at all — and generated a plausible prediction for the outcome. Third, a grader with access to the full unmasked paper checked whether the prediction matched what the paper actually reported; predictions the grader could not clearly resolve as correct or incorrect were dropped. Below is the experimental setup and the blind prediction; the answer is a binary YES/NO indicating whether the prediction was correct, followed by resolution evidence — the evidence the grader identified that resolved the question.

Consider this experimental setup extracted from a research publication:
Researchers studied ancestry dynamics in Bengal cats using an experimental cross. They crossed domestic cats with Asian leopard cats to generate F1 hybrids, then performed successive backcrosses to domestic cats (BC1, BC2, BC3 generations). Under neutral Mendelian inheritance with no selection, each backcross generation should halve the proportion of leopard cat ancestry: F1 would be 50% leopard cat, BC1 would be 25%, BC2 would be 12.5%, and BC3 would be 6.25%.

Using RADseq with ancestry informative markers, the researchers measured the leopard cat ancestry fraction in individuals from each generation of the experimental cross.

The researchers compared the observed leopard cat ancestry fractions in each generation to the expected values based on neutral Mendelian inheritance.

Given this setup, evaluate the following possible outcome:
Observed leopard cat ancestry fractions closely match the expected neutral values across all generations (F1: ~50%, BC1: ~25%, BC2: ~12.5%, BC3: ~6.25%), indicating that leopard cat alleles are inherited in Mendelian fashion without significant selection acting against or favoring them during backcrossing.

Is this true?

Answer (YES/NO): YES